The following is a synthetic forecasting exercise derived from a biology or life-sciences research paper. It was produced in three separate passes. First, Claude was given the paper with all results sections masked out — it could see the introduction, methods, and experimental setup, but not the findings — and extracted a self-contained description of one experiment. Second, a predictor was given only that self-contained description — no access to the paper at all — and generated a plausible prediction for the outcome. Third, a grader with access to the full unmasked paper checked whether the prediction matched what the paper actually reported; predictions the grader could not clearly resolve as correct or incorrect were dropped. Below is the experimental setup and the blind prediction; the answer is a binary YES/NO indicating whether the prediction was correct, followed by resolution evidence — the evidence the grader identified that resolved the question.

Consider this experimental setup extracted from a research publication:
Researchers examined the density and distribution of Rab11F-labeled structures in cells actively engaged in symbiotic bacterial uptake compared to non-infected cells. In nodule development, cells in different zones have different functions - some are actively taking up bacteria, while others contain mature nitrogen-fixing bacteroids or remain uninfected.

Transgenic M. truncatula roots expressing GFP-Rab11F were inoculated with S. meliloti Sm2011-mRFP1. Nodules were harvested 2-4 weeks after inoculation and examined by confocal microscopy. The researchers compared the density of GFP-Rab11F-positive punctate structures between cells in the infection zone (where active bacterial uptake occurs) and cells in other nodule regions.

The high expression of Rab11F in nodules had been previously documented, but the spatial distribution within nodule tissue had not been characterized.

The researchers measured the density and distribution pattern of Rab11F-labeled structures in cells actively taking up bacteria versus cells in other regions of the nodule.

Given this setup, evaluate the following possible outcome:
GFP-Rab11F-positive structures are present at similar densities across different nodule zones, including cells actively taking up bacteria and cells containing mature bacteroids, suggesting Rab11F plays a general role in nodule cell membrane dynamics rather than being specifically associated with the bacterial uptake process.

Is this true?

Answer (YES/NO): NO